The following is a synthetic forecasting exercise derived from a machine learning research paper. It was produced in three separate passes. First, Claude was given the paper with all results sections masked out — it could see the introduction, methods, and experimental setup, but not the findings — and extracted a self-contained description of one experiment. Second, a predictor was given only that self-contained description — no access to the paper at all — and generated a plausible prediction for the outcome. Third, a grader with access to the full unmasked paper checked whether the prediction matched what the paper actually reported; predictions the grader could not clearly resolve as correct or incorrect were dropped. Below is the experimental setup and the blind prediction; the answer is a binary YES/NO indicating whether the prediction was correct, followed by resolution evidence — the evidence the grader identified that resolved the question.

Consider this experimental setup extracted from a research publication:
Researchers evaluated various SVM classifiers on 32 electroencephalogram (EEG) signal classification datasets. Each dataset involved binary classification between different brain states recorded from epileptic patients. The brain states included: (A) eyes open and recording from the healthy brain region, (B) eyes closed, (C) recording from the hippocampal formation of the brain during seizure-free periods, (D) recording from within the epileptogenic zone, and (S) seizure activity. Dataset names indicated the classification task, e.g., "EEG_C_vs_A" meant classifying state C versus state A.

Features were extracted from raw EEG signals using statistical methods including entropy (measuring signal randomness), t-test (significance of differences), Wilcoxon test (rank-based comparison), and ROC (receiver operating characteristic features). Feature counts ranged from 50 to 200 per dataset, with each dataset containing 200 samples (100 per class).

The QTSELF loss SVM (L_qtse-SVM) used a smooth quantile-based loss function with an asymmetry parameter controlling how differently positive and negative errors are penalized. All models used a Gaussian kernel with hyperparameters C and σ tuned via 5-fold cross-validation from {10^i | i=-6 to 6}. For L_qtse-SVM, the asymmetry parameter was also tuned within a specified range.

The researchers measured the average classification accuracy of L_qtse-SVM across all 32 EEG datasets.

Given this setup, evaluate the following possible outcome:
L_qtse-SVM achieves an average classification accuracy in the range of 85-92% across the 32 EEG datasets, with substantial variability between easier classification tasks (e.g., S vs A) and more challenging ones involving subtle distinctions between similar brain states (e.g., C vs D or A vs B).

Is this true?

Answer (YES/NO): NO